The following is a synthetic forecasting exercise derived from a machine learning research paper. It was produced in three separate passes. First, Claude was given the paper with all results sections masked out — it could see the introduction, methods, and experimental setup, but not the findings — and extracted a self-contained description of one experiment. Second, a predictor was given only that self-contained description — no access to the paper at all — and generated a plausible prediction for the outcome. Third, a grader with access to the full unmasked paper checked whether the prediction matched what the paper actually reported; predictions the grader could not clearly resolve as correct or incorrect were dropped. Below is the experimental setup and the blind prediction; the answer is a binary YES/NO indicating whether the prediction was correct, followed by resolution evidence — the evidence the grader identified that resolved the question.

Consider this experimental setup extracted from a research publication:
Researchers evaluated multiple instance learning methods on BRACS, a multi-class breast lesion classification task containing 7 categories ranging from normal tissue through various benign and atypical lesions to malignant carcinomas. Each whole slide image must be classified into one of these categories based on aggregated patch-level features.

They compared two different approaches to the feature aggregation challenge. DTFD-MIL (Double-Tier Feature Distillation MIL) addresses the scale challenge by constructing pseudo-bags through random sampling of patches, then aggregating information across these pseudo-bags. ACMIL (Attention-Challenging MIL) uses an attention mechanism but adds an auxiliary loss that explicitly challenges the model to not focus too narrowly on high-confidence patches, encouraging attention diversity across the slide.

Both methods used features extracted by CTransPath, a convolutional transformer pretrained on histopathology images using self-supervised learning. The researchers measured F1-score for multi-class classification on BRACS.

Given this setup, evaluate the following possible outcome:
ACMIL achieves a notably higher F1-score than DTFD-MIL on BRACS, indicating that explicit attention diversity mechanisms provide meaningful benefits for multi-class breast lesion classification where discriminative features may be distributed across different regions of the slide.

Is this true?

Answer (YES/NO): YES